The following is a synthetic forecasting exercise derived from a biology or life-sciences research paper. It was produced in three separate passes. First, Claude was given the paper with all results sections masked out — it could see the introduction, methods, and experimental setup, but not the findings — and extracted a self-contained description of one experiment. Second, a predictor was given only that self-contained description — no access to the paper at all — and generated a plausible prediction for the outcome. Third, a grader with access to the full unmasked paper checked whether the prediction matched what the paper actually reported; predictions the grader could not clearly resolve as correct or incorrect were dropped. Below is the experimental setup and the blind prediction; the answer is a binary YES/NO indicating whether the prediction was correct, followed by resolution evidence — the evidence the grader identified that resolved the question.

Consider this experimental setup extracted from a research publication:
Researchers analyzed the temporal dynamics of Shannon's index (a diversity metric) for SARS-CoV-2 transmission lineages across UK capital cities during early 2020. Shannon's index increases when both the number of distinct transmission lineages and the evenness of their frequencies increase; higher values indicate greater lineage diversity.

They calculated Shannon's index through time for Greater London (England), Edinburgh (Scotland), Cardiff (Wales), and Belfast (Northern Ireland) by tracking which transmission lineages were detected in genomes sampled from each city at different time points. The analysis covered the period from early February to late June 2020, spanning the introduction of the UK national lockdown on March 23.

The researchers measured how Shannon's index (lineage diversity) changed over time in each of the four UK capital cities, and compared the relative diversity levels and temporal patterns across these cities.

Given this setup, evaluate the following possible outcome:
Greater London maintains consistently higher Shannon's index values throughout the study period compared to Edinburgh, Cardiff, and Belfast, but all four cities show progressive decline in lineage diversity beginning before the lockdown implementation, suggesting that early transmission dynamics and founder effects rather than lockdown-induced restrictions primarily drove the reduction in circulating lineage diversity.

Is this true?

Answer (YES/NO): NO